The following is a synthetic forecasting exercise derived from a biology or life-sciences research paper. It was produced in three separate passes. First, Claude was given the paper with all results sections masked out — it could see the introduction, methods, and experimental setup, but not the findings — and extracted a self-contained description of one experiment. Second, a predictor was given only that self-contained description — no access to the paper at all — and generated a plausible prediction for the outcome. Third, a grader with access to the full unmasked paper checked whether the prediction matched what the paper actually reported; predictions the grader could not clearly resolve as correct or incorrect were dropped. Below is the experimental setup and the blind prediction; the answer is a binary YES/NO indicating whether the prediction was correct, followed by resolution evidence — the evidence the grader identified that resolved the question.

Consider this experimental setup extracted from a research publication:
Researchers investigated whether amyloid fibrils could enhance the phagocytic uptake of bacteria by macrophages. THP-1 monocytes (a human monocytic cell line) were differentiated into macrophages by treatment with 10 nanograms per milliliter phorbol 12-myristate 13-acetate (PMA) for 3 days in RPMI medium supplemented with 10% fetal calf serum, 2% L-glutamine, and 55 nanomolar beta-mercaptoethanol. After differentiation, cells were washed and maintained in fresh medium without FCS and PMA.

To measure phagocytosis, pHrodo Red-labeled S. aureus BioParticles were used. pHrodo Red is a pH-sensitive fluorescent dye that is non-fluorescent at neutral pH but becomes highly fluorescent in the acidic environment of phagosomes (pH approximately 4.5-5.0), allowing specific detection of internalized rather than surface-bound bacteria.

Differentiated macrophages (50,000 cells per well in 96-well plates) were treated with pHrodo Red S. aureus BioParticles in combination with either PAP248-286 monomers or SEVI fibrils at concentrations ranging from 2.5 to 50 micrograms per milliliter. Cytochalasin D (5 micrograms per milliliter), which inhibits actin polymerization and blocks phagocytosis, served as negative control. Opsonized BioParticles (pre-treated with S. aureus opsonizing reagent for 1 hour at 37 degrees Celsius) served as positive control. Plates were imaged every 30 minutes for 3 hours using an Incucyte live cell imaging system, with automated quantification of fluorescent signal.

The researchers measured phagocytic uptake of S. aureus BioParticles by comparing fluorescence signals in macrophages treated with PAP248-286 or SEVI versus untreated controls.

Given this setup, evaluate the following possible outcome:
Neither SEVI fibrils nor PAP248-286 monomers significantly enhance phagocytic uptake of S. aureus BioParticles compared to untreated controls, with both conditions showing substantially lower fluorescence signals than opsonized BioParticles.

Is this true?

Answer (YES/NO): NO